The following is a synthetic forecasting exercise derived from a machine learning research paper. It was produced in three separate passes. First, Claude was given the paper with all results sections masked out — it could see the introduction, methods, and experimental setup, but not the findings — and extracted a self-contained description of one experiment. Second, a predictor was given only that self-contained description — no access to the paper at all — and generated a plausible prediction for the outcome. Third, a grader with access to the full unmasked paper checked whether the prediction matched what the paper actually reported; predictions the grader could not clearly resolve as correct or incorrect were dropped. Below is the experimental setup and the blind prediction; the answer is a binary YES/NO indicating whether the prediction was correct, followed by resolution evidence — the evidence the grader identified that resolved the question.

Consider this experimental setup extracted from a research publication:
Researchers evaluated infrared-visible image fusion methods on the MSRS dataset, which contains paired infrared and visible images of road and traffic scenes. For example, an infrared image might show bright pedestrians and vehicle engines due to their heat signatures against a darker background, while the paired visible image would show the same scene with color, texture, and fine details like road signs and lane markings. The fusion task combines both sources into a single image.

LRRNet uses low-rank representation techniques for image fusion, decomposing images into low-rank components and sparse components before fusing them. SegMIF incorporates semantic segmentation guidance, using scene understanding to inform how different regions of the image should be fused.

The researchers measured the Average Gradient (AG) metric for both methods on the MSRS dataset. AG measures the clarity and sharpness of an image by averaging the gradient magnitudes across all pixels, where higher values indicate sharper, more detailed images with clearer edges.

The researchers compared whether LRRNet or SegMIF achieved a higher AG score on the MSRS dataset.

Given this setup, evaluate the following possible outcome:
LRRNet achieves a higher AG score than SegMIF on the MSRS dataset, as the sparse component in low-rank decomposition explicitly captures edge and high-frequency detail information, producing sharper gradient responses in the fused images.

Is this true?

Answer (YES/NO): NO